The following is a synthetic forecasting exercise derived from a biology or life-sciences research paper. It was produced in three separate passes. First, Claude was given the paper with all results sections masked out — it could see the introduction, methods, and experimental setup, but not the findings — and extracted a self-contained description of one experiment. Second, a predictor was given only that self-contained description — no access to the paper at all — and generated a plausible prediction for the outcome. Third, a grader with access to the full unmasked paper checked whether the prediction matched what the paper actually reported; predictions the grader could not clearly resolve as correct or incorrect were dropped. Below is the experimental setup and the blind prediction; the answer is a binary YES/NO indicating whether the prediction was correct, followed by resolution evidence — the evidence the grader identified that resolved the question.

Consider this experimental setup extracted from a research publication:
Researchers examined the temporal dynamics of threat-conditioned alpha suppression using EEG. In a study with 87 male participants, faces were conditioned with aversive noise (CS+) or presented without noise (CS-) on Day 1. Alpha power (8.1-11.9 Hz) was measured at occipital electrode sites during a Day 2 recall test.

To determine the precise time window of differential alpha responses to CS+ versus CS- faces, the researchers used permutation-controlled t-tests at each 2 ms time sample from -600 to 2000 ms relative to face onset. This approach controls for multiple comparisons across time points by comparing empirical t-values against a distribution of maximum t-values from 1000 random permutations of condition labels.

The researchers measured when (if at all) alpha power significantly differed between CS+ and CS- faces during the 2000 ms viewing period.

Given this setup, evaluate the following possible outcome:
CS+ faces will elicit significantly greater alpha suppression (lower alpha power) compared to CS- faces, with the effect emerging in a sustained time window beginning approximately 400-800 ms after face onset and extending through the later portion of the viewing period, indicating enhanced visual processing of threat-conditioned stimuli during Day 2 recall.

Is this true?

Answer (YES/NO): NO